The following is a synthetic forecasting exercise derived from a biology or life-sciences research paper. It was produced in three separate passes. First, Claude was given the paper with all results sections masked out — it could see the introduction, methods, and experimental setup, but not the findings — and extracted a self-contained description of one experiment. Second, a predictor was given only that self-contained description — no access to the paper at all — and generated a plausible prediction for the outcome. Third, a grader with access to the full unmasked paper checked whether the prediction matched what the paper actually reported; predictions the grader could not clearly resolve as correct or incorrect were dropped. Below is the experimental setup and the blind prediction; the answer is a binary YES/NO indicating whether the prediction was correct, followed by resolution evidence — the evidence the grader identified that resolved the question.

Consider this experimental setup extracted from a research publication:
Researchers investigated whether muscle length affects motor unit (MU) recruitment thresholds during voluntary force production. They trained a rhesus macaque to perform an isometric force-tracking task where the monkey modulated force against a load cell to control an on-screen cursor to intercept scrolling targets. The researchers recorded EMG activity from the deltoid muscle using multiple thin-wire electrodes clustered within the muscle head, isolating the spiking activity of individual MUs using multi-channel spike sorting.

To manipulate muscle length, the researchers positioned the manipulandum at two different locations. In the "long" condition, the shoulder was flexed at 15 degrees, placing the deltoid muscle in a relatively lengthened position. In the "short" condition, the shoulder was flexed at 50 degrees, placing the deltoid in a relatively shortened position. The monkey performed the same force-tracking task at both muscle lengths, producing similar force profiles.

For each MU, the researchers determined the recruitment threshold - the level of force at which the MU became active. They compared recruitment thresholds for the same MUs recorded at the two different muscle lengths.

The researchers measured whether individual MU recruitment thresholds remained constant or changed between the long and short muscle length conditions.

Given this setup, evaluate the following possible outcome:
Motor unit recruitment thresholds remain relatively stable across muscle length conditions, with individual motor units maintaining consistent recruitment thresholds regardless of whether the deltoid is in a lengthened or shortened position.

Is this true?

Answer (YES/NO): NO